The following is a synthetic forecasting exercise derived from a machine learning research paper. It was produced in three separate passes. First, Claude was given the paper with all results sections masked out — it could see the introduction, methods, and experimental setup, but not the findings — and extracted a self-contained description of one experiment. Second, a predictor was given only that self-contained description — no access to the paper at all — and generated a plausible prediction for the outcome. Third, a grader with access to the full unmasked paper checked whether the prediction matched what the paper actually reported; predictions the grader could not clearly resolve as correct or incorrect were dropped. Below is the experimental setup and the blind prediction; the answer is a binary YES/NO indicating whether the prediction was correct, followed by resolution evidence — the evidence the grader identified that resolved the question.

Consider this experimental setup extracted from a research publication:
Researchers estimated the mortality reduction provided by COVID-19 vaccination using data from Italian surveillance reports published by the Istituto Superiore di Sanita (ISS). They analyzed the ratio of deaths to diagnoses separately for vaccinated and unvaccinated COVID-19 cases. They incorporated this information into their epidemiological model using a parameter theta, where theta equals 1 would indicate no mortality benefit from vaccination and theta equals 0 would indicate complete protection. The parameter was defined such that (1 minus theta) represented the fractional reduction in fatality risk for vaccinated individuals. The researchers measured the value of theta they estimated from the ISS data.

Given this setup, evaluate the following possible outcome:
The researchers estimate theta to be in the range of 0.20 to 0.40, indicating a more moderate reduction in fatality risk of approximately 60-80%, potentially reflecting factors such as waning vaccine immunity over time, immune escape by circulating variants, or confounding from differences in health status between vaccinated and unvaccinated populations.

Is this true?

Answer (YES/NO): NO